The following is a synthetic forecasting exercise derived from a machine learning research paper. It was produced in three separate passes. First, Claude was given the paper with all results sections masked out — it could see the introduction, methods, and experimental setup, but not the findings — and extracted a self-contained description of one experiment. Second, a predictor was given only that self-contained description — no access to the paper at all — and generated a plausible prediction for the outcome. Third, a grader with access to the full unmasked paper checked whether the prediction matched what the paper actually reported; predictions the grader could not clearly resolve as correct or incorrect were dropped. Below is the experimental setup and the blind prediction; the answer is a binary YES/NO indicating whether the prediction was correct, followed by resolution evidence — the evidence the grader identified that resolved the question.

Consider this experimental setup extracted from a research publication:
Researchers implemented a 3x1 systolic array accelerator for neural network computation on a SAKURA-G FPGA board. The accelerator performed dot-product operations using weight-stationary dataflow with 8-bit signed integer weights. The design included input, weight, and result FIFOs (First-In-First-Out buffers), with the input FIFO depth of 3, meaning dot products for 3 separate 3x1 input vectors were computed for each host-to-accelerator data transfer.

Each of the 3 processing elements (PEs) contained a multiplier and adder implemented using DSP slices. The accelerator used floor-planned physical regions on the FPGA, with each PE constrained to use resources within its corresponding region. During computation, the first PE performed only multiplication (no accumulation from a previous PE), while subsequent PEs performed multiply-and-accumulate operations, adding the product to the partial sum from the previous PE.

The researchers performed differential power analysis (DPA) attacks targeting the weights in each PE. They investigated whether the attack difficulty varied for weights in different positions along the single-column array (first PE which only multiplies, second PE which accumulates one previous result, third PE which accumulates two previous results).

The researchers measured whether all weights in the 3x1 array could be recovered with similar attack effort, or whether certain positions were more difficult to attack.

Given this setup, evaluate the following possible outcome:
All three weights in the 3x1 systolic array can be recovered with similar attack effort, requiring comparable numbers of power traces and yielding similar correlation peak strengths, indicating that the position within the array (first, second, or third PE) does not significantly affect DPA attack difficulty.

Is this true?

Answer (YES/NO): NO